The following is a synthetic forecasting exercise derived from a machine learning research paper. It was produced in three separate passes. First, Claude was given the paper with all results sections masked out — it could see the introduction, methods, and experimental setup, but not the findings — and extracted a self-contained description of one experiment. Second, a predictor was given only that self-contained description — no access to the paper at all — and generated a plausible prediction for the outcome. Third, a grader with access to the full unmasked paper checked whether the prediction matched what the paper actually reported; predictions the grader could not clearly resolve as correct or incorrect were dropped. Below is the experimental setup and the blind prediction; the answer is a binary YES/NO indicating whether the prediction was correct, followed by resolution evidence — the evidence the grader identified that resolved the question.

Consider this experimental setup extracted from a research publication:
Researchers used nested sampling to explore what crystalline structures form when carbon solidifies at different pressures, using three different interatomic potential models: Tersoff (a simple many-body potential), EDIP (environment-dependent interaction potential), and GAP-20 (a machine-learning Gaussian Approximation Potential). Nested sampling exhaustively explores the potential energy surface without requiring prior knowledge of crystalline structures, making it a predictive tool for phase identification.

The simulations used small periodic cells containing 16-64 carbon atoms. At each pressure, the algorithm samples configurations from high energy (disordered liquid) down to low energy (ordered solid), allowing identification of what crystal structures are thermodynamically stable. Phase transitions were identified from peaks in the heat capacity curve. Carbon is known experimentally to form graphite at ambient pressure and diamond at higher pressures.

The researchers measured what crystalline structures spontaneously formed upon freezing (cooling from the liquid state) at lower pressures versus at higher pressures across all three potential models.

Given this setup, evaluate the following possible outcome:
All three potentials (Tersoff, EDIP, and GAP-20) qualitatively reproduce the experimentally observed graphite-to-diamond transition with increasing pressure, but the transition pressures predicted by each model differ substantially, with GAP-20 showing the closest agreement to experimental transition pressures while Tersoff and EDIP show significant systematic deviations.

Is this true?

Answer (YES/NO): NO